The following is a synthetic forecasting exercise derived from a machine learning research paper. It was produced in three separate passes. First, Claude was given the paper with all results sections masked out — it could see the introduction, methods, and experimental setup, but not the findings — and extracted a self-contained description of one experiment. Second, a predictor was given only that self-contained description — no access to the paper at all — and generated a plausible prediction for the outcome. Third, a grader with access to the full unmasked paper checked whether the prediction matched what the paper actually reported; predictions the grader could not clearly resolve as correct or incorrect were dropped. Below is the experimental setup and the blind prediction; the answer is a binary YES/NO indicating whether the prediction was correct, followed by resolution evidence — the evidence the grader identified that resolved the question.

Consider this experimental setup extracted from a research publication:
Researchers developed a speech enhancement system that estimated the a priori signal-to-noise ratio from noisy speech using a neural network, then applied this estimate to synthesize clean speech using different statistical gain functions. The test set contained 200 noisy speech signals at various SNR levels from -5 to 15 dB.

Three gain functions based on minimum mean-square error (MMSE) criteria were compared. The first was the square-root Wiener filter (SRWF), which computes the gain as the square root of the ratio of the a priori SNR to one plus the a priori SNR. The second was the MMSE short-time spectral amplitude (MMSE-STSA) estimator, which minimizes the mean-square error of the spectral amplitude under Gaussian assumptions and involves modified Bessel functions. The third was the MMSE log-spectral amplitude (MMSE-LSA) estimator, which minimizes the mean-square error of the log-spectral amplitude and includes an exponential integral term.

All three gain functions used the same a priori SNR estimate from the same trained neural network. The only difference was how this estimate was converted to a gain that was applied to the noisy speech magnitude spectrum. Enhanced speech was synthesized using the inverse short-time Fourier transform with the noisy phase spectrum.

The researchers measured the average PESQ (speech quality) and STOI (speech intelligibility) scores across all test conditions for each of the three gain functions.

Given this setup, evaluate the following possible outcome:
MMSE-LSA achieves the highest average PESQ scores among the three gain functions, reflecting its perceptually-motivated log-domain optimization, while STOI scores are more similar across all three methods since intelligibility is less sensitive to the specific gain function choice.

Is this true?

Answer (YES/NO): YES